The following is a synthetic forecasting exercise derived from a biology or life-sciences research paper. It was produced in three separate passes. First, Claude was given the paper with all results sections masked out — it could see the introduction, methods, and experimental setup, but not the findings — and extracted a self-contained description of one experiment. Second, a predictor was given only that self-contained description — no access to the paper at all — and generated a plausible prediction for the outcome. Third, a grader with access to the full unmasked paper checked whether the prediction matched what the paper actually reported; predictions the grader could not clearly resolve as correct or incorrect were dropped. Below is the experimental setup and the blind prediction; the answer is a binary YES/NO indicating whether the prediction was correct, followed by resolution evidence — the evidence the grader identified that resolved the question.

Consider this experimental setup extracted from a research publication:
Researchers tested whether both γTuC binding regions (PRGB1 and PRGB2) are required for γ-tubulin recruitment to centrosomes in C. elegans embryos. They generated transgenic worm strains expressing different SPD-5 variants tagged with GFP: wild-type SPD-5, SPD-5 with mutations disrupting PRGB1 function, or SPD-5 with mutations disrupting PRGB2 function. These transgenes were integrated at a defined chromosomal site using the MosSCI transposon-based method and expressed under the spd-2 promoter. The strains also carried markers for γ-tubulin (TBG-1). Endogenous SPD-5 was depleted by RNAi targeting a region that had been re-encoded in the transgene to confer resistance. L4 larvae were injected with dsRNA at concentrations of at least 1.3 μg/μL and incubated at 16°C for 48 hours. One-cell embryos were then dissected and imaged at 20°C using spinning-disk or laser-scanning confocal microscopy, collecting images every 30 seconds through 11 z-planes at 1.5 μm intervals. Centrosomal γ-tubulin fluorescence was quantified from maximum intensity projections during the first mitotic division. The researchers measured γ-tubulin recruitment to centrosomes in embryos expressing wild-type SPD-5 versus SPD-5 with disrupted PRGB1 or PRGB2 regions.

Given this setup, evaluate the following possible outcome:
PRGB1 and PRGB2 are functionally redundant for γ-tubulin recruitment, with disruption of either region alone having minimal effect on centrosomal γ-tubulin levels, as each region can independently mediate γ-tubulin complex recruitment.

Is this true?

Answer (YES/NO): NO